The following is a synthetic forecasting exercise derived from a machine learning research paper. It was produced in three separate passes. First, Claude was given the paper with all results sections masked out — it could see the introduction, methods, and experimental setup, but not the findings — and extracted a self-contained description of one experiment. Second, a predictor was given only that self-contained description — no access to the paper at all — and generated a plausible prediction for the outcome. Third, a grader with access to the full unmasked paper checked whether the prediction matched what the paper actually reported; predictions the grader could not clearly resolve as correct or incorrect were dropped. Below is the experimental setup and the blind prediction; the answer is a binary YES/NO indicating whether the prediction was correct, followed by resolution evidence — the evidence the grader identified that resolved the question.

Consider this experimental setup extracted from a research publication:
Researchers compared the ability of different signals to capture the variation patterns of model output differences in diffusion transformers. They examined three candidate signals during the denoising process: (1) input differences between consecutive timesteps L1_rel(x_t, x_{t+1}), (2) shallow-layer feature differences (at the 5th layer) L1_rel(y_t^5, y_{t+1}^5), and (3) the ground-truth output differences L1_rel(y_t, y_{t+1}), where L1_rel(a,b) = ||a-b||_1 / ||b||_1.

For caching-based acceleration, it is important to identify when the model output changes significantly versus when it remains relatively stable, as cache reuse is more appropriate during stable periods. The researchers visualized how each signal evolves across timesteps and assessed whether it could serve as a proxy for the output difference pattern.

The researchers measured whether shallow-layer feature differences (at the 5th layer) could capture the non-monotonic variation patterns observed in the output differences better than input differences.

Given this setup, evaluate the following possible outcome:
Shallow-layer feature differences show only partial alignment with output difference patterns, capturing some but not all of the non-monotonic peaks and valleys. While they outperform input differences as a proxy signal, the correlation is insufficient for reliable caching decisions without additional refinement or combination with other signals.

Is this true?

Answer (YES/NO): NO